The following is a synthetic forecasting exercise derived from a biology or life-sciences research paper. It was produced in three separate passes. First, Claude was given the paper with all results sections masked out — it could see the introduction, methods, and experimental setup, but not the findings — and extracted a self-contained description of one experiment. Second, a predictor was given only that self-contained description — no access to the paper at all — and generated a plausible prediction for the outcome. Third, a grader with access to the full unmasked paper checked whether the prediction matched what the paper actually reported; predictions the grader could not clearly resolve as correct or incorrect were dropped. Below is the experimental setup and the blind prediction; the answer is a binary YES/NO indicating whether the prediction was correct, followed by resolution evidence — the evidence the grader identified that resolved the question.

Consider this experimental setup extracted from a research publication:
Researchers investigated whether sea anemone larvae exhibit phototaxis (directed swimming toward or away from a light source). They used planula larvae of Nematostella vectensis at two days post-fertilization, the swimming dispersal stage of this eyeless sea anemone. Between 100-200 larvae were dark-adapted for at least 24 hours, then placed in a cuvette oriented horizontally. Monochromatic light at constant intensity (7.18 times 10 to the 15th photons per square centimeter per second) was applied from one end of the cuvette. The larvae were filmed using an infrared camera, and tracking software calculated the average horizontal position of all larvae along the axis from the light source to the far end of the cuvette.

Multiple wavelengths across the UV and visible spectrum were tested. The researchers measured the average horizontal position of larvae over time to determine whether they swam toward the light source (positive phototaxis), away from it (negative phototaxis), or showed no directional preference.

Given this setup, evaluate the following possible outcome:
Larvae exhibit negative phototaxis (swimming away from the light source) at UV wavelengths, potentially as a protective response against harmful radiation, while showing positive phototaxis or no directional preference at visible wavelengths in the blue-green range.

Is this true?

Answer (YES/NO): NO